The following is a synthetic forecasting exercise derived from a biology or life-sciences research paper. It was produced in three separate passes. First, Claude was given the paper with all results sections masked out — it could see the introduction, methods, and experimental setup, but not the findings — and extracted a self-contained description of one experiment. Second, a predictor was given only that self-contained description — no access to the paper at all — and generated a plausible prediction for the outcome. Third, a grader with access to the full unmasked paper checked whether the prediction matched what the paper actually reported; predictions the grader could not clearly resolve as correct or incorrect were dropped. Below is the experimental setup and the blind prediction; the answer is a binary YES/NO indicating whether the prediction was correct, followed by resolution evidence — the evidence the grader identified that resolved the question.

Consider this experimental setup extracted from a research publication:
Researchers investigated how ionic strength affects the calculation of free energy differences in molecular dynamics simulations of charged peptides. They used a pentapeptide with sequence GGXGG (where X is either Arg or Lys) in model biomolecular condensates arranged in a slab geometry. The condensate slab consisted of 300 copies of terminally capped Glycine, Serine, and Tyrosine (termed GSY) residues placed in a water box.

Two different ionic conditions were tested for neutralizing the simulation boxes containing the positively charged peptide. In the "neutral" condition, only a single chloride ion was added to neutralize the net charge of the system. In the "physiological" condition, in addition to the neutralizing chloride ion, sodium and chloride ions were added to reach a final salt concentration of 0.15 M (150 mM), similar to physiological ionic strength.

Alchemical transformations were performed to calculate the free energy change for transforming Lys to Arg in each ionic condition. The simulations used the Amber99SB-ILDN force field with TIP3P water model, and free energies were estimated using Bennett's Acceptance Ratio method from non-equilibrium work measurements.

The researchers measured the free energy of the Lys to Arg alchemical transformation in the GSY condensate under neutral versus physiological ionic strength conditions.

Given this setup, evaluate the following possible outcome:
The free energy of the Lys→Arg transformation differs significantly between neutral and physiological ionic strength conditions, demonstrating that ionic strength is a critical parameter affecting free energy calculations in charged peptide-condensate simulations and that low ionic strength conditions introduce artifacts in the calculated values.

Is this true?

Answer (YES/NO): NO